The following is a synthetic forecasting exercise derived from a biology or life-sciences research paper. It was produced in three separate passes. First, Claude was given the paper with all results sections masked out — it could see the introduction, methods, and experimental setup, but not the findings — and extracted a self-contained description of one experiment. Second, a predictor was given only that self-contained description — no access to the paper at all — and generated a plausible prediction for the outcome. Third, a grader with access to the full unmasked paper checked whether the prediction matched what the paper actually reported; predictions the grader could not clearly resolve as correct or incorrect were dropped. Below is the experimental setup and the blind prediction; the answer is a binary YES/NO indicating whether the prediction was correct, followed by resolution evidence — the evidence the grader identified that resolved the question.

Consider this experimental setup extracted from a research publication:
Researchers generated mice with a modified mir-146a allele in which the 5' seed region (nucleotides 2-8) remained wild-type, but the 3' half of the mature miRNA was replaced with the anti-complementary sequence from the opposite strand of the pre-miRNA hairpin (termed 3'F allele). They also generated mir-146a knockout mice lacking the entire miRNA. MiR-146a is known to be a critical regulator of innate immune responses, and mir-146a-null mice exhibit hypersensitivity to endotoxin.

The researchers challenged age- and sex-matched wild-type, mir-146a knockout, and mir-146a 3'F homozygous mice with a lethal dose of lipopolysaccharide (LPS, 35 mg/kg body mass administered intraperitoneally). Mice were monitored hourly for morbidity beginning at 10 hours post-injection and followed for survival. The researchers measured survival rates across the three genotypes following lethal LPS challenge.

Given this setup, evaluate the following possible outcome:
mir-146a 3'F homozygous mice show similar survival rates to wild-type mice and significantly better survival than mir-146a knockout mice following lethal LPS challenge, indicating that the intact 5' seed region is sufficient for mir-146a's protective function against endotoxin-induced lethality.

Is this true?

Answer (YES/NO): YES